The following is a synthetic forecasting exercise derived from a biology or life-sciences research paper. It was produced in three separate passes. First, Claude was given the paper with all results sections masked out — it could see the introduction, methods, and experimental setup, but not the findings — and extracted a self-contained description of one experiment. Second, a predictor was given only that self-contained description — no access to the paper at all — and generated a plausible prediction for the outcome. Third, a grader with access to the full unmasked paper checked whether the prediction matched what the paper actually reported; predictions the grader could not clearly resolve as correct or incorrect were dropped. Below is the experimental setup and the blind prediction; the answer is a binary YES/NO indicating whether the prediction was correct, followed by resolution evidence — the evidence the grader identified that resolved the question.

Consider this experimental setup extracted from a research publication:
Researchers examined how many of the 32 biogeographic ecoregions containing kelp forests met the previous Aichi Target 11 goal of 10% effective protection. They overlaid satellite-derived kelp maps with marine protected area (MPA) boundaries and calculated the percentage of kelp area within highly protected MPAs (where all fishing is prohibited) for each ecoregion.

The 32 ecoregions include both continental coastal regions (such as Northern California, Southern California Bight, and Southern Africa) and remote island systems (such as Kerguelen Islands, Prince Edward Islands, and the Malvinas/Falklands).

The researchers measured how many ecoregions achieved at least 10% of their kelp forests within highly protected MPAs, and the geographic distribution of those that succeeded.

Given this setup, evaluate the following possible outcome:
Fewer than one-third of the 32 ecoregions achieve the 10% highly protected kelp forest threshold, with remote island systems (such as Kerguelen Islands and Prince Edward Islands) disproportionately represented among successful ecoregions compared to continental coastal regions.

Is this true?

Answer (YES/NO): YES